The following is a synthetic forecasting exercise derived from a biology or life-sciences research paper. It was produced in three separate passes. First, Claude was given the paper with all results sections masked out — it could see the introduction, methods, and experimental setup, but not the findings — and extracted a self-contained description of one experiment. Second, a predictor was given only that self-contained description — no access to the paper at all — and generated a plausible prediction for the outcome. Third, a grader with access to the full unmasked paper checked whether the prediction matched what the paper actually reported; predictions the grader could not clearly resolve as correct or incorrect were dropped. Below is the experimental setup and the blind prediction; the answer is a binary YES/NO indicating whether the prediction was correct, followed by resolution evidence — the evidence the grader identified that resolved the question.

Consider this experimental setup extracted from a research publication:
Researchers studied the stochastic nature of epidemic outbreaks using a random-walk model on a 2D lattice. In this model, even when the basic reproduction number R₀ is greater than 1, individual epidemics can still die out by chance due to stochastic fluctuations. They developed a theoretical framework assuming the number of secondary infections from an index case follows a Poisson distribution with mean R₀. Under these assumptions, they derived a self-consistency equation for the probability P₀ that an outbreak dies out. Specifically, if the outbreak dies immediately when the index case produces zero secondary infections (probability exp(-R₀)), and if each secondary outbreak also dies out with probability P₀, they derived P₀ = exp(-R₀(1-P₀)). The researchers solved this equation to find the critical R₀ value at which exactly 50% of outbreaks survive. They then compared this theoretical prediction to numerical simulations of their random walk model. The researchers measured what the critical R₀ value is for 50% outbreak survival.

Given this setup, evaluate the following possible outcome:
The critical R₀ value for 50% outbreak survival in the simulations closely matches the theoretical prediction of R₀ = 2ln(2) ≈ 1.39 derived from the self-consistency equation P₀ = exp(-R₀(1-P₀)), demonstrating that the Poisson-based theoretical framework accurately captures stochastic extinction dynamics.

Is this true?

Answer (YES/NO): YES